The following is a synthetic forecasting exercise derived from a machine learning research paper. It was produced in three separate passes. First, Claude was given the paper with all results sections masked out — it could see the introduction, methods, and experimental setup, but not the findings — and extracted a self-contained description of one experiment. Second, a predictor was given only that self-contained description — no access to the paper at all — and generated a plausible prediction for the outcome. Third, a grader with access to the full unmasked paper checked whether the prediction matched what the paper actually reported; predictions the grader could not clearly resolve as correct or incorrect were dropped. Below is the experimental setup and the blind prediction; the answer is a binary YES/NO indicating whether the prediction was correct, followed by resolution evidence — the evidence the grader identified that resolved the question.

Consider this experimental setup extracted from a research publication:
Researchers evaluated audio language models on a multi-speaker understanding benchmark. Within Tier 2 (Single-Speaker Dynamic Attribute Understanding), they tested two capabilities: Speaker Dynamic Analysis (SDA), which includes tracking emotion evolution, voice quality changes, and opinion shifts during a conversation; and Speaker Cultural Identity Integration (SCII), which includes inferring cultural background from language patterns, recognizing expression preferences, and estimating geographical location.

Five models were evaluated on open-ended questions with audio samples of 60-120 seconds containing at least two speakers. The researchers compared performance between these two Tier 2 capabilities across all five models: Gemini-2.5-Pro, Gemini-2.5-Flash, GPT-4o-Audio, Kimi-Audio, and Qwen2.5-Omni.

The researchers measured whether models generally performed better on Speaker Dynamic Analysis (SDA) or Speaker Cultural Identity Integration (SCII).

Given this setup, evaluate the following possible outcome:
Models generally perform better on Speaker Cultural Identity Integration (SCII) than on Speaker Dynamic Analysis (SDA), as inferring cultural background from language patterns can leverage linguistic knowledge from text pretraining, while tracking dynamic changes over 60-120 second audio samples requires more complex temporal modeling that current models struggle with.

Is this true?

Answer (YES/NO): YES